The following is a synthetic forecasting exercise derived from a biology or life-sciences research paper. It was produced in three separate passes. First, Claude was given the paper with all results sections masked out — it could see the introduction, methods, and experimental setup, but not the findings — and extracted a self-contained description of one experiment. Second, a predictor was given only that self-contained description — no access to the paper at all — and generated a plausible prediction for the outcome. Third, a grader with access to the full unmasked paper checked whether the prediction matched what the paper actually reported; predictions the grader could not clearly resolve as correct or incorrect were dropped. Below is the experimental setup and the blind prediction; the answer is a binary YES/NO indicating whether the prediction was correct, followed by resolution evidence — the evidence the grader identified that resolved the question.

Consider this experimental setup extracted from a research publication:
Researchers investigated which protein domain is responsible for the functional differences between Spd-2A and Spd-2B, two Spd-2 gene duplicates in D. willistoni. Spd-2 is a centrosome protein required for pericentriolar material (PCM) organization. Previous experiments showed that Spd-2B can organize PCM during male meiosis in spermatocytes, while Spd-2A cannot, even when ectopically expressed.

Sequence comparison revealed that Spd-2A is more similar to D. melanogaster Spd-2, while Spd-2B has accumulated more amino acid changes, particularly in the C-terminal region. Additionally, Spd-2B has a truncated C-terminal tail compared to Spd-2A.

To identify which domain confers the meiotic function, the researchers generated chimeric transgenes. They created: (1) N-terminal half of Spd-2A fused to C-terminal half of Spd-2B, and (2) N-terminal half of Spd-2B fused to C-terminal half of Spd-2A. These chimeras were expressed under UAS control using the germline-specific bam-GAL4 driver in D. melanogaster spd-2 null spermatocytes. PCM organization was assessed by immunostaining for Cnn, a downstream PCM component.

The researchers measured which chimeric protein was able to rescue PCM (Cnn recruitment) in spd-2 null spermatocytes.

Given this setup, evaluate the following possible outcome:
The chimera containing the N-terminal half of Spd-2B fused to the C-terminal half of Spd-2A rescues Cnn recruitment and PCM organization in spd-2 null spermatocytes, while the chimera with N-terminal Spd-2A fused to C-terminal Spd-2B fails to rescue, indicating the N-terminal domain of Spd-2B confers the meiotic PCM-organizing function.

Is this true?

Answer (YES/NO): NO